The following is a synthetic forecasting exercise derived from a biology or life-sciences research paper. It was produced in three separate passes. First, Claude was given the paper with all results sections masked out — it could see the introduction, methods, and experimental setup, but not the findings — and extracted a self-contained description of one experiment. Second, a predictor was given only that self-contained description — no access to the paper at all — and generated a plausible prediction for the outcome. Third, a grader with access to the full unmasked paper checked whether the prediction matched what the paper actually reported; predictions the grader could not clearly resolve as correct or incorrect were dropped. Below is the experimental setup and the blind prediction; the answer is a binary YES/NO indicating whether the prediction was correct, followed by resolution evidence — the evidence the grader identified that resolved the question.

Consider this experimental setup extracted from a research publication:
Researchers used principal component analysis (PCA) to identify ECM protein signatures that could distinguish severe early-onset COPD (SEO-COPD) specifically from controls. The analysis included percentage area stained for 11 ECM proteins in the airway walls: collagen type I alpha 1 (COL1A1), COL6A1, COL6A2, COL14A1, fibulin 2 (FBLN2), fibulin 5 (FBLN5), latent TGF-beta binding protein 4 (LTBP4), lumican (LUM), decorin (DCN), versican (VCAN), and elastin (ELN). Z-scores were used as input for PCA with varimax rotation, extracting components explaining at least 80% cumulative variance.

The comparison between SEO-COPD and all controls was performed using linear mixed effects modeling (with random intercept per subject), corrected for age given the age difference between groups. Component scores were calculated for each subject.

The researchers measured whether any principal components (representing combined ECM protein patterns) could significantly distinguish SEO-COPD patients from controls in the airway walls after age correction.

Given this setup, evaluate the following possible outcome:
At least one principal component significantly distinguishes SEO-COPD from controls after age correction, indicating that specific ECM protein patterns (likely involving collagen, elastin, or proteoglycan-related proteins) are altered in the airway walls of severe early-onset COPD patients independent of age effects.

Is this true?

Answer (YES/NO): YES